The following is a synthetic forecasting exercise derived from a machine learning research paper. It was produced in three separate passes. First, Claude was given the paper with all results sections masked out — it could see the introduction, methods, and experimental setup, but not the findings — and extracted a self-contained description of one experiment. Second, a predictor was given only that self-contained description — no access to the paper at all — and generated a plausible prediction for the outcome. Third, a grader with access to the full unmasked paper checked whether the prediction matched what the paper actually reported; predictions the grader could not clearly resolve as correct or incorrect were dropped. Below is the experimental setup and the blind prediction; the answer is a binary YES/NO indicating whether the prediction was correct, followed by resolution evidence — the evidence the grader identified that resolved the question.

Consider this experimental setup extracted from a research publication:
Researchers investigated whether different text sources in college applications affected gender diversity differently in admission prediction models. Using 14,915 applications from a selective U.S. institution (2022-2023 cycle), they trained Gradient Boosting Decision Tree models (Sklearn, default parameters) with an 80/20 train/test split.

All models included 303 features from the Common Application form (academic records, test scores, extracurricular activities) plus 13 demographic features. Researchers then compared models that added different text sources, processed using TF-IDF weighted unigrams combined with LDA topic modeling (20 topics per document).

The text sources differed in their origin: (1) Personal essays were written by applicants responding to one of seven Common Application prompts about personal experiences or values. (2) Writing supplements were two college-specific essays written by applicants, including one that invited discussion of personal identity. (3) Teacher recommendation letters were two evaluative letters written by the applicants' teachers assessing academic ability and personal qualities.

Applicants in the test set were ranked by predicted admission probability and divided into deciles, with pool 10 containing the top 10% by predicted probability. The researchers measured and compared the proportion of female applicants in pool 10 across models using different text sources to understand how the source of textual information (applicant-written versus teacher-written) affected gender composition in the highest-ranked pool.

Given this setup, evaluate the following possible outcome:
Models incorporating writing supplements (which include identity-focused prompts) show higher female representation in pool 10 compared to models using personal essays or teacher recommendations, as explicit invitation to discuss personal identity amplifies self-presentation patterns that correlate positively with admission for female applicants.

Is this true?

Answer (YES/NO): NO